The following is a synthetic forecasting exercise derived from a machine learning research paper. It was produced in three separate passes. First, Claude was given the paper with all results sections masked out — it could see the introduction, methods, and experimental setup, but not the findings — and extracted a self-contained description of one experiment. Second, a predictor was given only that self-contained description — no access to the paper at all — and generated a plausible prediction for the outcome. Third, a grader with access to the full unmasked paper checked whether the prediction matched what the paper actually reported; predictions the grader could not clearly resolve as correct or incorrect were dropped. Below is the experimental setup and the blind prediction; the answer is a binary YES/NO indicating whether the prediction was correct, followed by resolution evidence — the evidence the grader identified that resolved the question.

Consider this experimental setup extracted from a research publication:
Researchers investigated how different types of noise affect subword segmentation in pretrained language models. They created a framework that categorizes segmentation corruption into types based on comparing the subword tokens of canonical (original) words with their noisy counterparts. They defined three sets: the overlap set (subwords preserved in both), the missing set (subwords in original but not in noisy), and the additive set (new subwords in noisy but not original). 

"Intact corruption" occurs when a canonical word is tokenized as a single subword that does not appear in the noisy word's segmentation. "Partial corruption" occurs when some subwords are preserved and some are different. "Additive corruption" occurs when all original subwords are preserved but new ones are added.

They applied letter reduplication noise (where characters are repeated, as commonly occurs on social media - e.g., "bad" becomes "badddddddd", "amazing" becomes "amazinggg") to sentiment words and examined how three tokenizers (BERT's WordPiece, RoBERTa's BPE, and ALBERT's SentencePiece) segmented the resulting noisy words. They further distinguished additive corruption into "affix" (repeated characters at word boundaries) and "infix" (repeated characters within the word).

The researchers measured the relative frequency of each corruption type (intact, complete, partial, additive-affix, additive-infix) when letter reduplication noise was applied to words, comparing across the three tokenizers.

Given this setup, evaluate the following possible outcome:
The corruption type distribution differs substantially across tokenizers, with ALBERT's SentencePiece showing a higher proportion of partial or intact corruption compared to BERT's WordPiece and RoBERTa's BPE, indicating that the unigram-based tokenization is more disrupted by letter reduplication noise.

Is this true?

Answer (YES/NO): NO